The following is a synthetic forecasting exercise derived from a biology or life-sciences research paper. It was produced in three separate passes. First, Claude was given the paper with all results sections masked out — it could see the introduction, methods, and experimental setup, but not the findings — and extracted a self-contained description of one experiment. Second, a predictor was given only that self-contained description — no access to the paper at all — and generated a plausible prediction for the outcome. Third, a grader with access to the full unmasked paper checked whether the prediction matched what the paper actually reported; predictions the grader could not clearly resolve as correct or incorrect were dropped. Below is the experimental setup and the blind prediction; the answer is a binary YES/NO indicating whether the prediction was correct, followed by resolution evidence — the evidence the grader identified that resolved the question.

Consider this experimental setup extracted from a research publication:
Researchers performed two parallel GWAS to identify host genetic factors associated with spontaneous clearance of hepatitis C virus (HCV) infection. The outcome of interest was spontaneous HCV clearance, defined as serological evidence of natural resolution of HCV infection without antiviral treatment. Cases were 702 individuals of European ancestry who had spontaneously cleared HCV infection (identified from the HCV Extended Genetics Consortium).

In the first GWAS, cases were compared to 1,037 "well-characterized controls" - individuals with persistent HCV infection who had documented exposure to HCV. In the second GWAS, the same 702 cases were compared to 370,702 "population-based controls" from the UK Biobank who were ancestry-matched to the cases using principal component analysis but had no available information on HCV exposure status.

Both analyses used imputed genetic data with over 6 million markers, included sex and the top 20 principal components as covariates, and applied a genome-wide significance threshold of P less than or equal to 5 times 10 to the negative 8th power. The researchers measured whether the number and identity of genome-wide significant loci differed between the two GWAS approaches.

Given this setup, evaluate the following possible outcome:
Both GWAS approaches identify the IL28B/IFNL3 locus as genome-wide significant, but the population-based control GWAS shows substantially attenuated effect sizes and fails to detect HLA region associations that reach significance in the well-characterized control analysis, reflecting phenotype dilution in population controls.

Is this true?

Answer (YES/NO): NO